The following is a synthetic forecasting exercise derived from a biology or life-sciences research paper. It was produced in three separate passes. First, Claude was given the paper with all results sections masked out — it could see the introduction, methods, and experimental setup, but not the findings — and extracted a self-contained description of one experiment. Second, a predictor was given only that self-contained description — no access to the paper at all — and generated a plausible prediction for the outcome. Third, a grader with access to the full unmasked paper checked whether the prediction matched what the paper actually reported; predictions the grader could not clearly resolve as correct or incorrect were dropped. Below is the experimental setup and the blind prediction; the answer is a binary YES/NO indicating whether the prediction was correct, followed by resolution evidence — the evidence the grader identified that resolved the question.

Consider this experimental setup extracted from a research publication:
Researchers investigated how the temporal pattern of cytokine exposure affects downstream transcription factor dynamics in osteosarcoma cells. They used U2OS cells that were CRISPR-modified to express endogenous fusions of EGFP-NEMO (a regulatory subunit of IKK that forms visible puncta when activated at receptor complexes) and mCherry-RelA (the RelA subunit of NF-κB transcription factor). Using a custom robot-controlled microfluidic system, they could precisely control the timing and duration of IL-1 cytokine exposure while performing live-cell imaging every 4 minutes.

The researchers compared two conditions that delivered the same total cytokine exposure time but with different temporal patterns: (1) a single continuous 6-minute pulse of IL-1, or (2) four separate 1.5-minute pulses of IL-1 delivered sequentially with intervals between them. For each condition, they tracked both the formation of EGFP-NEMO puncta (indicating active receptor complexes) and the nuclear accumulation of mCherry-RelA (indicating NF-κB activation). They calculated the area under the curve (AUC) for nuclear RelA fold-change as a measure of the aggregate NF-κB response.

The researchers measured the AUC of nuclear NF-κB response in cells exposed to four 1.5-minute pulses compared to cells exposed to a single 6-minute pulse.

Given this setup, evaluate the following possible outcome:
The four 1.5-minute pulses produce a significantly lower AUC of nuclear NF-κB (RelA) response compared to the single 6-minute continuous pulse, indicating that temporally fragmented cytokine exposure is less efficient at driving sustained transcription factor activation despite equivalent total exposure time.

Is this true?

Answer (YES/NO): NO